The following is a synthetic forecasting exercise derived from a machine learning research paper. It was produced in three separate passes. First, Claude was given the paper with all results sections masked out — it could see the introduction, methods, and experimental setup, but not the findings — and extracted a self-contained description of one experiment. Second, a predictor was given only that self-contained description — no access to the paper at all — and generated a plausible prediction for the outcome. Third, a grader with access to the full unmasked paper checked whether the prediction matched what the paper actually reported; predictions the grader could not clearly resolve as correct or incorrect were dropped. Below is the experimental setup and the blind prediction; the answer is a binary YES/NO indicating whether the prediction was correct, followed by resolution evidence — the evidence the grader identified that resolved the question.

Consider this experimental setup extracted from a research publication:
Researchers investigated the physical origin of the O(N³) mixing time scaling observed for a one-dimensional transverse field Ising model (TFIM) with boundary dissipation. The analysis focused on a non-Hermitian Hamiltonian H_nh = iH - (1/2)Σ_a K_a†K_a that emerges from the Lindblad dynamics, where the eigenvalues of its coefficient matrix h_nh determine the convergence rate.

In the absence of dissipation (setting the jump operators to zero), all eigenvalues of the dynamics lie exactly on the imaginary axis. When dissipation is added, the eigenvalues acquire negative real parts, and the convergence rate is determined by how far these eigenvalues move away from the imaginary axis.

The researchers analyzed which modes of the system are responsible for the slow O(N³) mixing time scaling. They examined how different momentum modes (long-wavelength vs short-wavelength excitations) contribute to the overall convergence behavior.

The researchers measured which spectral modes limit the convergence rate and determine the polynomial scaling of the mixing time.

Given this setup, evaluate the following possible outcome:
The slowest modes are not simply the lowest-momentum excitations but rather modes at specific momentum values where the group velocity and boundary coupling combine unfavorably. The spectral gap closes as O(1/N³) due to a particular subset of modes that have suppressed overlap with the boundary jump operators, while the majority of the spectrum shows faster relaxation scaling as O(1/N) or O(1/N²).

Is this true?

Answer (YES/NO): NO